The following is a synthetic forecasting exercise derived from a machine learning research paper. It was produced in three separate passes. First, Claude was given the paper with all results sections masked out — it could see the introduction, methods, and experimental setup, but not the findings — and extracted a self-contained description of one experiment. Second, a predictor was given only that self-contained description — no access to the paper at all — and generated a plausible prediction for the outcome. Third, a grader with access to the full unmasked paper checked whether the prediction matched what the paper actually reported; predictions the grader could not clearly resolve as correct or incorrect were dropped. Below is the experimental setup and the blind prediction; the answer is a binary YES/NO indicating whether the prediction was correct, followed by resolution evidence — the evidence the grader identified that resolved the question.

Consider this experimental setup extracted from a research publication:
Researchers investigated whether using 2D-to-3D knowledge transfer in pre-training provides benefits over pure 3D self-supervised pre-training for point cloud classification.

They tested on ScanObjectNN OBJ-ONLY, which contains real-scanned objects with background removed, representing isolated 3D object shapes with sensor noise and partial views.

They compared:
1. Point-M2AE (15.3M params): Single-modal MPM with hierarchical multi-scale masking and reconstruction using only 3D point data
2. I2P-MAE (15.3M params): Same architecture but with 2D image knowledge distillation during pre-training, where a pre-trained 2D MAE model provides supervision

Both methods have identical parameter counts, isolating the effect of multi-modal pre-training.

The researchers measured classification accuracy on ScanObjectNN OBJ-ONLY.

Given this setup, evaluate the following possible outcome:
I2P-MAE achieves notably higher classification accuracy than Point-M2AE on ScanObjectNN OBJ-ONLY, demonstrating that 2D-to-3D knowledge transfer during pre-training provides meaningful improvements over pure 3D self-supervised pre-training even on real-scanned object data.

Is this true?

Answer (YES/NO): YES